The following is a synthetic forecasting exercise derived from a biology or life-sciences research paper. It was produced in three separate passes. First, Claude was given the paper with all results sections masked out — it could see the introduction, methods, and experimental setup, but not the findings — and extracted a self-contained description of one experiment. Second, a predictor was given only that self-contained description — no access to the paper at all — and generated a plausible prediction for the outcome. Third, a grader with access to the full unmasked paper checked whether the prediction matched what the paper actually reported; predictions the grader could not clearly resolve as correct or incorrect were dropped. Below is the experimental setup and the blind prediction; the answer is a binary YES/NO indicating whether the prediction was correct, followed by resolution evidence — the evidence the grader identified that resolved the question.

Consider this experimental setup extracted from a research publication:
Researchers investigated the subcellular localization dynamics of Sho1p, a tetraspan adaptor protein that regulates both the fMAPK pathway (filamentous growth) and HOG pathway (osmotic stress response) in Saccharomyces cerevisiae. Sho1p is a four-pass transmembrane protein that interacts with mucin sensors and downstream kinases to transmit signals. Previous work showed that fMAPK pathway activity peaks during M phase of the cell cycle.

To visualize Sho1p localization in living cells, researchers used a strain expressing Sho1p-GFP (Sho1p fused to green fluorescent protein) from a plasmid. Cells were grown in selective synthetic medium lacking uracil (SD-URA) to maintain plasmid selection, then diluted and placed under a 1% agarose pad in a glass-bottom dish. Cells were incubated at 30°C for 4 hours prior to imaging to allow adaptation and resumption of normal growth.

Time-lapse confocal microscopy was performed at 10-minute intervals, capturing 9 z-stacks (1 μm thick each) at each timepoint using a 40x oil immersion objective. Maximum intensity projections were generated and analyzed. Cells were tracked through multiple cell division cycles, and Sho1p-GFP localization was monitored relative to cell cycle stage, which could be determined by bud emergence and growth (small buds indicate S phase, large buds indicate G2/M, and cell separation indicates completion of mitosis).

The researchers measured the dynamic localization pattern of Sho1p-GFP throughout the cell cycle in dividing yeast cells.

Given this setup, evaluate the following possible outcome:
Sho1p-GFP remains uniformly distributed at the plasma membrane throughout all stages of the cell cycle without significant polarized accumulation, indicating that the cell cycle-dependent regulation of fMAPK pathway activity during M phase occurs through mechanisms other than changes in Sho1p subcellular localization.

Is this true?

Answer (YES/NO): NO